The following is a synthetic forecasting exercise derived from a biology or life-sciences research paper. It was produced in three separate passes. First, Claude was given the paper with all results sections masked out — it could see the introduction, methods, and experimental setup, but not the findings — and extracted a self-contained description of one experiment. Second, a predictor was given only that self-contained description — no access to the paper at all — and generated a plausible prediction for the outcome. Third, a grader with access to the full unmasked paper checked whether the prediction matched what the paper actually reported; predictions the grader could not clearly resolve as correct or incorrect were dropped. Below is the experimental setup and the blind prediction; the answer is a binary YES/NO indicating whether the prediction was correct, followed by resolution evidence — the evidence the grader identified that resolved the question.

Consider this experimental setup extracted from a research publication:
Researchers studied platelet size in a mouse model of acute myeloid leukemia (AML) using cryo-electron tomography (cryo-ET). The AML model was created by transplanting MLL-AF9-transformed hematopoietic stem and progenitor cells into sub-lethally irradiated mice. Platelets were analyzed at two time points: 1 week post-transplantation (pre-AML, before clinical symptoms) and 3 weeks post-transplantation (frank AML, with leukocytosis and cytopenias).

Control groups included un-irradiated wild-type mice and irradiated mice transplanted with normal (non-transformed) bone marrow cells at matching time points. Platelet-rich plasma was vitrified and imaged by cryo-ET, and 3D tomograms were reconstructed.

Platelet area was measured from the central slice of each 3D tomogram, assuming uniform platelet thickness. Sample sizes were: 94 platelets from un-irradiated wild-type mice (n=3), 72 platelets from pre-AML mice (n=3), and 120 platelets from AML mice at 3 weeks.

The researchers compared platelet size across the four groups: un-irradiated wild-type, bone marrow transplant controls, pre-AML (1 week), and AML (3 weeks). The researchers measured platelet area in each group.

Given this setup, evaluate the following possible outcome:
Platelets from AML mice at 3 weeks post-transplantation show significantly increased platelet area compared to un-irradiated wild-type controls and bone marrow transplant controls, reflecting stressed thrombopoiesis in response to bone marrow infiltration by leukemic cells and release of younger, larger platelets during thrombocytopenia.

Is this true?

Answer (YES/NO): NO